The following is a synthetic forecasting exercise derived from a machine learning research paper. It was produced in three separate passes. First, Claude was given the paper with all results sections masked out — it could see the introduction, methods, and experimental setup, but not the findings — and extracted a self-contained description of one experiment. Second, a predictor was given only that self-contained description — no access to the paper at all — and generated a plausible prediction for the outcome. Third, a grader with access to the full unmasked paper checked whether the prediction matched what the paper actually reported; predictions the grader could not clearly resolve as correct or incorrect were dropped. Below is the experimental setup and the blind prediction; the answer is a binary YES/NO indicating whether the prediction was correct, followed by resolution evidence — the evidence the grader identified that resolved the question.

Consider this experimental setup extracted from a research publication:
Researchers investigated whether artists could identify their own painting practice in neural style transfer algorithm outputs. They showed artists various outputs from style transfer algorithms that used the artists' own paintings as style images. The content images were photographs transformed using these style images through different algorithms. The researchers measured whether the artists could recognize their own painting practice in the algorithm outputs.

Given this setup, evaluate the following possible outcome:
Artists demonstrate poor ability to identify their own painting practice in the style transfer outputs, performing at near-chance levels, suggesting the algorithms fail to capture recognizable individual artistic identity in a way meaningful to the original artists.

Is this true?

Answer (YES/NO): NO